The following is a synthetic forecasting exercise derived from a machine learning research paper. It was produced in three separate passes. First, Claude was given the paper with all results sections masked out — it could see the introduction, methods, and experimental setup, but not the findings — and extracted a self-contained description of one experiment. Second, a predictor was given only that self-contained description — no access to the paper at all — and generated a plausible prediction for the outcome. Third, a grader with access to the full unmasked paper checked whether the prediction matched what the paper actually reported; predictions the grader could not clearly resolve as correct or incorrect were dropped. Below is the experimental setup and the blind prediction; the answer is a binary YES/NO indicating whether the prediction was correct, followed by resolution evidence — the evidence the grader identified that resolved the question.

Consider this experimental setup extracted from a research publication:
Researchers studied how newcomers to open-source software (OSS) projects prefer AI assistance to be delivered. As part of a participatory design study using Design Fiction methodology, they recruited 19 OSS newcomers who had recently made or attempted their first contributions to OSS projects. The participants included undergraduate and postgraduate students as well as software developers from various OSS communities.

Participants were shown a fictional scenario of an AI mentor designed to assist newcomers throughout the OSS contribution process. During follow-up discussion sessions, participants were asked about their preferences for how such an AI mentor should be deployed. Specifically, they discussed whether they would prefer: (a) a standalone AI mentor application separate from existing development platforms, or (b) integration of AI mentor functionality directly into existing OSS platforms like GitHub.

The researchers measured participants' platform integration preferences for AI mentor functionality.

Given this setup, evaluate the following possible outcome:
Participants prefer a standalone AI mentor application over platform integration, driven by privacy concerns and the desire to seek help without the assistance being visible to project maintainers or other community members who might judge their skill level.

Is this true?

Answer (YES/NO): NO